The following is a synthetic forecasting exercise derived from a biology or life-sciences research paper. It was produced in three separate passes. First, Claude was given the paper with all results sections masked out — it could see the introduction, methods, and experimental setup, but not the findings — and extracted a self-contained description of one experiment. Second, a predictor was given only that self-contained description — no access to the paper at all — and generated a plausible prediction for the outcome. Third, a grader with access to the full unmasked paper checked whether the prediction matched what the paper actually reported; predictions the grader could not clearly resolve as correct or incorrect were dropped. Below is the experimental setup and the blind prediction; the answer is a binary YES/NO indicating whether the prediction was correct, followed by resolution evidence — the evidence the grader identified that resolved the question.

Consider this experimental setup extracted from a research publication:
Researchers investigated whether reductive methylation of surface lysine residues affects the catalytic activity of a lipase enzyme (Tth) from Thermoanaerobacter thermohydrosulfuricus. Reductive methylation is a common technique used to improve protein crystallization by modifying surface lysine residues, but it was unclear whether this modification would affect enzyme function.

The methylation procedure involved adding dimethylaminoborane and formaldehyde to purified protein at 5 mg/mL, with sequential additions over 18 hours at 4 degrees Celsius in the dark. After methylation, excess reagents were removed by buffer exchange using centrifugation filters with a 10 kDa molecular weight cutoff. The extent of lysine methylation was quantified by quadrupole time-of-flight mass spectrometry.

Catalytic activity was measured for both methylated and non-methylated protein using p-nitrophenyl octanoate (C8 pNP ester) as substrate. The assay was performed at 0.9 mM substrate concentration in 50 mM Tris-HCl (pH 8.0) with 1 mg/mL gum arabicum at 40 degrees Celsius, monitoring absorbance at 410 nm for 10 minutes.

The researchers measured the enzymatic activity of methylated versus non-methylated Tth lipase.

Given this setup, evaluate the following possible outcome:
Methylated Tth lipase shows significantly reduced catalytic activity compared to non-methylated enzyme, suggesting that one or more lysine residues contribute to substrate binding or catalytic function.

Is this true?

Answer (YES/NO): NO